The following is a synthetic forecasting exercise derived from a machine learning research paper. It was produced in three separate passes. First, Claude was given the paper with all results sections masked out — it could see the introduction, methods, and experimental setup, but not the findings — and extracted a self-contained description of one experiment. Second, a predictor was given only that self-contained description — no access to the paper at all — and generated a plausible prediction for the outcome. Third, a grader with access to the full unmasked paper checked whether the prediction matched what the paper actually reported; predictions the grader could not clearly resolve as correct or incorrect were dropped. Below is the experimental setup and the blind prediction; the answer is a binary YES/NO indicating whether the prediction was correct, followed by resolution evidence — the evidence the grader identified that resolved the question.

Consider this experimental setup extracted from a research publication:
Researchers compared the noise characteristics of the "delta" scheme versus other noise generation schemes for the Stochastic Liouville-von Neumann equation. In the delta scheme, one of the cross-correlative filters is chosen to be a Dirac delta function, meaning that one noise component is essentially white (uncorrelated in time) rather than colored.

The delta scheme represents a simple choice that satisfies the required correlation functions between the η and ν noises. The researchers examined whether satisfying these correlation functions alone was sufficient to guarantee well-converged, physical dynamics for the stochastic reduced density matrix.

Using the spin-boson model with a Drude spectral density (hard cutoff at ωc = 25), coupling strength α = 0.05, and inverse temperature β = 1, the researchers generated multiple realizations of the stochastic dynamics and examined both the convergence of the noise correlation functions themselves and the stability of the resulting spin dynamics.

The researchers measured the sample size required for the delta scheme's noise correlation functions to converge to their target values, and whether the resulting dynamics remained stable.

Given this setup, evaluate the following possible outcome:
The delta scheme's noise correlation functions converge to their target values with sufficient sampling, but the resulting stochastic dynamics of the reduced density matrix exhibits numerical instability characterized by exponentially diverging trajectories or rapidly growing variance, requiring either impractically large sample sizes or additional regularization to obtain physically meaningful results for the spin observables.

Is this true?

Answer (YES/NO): YES